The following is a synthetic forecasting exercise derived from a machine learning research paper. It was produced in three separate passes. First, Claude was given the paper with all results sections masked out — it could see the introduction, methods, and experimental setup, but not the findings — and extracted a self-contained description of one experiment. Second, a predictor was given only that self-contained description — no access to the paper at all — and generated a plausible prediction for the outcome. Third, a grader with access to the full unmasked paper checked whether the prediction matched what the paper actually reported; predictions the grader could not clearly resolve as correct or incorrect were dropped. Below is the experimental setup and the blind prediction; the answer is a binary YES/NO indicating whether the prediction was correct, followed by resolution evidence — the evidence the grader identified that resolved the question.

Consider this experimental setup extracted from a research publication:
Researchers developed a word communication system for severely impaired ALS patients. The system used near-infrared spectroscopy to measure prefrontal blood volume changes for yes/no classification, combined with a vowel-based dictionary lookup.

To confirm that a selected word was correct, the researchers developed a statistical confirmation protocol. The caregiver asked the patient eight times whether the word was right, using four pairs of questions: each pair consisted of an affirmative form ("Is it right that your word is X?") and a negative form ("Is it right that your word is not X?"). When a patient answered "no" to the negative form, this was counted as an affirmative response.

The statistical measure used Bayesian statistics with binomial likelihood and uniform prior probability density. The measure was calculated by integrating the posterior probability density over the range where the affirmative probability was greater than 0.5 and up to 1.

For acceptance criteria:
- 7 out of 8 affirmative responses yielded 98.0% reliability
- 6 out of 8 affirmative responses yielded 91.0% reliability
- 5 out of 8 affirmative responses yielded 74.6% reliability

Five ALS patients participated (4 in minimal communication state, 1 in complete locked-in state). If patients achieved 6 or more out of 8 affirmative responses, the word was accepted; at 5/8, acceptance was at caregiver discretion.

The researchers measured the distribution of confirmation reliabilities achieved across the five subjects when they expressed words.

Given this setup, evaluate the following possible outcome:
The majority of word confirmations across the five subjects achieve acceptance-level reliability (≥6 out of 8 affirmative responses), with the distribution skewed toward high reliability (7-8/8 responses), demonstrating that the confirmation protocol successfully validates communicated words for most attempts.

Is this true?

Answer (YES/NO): NO